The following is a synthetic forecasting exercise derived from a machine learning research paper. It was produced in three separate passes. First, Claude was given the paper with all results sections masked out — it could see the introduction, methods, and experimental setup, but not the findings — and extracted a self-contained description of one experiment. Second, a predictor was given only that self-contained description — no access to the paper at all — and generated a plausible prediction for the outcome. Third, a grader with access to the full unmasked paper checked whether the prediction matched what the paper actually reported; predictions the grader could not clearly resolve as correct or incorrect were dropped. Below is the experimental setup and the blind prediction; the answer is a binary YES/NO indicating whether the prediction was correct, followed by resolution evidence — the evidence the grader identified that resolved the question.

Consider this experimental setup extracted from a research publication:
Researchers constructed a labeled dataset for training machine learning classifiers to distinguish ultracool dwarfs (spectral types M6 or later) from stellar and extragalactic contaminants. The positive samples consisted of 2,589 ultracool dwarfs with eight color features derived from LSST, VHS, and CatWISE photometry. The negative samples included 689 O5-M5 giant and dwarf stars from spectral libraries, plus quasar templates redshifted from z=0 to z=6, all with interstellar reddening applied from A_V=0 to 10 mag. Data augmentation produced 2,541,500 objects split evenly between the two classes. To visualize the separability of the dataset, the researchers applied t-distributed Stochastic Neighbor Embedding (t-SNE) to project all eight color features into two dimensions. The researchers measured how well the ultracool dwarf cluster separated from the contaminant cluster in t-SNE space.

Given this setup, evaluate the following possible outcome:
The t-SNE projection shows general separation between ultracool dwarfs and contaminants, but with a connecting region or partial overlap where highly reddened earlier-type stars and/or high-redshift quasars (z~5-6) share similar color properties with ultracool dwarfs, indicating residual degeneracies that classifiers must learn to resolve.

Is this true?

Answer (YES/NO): NO